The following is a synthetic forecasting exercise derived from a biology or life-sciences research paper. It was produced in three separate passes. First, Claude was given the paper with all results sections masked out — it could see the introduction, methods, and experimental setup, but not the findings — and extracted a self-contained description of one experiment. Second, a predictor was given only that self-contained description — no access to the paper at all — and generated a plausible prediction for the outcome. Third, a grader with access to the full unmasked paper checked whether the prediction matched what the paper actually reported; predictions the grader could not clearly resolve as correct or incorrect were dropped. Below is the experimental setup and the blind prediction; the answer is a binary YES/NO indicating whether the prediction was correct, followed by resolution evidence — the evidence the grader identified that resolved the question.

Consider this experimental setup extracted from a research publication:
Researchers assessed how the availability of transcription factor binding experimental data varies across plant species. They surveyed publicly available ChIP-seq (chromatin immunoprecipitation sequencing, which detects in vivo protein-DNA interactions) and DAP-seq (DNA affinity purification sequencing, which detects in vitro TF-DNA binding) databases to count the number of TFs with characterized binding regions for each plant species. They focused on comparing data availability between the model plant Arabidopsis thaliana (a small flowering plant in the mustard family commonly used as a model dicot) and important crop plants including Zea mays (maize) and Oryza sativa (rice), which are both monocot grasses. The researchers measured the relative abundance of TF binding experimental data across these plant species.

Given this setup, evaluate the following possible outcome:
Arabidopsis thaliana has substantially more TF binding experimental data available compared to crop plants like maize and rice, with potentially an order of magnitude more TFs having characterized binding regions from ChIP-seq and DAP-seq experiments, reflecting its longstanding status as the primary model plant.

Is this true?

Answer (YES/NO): YES